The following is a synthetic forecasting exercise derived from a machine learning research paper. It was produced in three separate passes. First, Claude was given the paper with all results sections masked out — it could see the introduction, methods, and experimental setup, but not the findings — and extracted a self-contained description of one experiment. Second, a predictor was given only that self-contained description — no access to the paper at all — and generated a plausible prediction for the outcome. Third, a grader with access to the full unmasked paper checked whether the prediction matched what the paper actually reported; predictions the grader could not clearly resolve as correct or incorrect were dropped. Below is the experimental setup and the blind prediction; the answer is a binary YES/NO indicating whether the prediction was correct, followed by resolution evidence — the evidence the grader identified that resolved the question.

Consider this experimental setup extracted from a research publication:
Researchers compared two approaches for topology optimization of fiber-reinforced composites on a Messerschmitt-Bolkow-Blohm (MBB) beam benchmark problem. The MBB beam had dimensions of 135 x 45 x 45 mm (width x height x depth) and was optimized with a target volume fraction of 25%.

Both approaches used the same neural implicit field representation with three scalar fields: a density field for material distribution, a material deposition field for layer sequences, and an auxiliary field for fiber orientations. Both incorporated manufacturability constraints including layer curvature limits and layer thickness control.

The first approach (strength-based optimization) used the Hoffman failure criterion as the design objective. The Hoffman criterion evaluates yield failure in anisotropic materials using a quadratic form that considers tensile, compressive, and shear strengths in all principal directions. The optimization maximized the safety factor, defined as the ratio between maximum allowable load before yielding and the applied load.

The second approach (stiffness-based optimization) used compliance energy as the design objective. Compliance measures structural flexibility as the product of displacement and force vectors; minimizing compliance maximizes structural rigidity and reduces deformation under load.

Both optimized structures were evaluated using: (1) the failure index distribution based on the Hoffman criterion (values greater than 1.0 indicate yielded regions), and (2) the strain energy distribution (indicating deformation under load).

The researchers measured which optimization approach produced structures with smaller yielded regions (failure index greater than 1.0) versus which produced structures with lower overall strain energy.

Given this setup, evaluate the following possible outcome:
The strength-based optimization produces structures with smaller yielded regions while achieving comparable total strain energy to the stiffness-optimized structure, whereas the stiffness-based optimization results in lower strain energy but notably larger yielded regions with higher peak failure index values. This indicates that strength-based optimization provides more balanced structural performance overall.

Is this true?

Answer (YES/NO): NO